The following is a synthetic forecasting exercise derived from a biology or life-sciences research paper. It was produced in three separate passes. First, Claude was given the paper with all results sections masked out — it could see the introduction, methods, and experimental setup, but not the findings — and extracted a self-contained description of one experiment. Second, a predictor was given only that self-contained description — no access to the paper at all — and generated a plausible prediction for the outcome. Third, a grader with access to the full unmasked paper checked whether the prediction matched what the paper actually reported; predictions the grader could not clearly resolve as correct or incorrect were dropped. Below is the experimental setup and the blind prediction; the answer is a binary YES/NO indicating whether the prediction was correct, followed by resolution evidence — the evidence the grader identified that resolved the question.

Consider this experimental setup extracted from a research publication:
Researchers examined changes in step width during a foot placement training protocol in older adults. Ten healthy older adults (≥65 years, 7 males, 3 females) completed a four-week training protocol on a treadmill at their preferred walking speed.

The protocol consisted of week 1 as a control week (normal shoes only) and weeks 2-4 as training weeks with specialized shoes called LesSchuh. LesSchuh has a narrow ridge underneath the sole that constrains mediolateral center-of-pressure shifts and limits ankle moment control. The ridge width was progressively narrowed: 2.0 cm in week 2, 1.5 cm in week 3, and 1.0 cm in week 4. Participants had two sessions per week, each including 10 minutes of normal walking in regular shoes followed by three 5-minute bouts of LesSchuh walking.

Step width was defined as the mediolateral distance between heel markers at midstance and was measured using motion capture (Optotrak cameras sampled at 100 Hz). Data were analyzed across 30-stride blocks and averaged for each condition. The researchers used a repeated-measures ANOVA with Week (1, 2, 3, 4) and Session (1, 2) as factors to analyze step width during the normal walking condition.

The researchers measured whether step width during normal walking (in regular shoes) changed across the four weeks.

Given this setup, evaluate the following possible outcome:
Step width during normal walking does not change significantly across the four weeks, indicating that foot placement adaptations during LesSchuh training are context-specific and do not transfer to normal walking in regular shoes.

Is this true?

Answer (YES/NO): NO